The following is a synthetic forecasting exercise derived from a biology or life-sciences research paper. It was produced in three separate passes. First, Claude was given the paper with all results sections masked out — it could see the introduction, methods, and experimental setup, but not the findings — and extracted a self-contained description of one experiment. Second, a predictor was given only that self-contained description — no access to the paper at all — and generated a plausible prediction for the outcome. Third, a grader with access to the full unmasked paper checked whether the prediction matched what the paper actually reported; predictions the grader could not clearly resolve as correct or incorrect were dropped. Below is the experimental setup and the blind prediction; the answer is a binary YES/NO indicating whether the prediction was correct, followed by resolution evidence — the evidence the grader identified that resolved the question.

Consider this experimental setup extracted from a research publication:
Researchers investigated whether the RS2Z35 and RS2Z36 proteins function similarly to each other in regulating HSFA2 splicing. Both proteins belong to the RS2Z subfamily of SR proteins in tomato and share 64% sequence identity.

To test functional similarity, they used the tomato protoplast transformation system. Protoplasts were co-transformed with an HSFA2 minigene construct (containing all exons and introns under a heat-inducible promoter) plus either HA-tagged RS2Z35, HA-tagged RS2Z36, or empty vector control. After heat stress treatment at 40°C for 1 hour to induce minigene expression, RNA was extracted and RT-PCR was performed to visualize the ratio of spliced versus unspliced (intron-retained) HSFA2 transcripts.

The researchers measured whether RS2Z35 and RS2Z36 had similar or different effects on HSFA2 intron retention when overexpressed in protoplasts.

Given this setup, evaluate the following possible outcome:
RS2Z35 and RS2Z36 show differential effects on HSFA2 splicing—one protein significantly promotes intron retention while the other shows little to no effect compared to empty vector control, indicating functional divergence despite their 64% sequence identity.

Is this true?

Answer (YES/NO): NO